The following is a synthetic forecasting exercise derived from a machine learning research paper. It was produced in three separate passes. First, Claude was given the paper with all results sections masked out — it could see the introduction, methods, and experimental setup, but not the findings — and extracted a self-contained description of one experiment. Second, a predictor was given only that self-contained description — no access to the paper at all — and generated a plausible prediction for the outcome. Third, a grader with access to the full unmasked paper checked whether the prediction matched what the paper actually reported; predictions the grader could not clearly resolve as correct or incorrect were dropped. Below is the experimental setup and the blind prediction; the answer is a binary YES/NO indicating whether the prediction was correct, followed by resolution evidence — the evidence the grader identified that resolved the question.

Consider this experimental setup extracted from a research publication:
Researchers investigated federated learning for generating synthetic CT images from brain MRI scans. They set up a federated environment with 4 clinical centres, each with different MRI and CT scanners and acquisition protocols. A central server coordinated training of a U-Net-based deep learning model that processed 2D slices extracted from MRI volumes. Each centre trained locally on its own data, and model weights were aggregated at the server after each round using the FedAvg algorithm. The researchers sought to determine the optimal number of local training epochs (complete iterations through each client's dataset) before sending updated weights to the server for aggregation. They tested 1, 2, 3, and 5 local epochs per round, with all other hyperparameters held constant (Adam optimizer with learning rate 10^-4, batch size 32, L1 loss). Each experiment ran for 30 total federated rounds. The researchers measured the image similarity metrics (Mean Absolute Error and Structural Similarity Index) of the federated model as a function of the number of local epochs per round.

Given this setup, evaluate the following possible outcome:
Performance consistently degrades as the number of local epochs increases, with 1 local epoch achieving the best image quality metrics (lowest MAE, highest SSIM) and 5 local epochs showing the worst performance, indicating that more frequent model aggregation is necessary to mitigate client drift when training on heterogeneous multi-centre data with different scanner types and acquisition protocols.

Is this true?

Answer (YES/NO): YES